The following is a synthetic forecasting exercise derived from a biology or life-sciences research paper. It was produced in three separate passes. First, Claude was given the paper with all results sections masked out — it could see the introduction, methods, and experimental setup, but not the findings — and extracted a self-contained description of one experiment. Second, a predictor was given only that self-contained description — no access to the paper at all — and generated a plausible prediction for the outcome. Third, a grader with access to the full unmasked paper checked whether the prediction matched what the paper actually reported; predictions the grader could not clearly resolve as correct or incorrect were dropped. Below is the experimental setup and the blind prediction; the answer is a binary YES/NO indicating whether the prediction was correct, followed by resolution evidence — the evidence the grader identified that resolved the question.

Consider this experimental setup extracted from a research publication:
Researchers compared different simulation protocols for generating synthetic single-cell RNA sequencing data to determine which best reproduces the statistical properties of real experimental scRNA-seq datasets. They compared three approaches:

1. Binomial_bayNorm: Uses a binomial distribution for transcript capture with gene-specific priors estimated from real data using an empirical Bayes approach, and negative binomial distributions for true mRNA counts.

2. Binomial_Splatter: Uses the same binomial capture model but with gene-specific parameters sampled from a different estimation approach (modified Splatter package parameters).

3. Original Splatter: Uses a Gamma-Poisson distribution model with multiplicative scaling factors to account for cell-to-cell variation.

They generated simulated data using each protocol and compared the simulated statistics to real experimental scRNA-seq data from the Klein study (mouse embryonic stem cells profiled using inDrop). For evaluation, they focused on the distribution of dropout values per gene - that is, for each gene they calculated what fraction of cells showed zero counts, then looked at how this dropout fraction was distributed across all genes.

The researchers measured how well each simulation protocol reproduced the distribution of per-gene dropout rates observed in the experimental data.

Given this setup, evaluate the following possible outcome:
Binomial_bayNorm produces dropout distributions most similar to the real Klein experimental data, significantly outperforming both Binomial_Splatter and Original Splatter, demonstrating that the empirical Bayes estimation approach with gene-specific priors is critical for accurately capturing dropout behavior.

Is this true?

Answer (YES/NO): YES